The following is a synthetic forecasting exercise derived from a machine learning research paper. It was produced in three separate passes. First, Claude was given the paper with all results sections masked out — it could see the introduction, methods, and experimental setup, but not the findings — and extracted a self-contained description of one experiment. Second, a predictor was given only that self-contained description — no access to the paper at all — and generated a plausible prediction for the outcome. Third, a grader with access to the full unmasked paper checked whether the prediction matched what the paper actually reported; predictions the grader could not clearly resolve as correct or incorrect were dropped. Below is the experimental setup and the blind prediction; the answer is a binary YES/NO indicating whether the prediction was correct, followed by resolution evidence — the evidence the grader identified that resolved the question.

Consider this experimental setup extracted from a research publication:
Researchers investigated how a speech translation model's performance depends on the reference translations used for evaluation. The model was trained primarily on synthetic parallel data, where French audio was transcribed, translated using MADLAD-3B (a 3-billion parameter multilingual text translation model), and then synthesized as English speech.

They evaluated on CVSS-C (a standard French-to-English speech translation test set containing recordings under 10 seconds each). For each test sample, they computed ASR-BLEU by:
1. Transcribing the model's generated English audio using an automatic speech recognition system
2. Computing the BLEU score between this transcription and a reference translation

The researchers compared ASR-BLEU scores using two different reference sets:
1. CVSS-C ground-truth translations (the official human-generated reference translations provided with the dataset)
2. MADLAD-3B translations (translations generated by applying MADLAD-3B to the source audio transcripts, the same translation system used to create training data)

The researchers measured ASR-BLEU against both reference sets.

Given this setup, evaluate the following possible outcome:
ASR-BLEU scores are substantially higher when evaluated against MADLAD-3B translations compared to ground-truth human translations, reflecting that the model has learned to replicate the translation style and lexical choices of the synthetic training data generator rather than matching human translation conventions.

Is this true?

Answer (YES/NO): YES